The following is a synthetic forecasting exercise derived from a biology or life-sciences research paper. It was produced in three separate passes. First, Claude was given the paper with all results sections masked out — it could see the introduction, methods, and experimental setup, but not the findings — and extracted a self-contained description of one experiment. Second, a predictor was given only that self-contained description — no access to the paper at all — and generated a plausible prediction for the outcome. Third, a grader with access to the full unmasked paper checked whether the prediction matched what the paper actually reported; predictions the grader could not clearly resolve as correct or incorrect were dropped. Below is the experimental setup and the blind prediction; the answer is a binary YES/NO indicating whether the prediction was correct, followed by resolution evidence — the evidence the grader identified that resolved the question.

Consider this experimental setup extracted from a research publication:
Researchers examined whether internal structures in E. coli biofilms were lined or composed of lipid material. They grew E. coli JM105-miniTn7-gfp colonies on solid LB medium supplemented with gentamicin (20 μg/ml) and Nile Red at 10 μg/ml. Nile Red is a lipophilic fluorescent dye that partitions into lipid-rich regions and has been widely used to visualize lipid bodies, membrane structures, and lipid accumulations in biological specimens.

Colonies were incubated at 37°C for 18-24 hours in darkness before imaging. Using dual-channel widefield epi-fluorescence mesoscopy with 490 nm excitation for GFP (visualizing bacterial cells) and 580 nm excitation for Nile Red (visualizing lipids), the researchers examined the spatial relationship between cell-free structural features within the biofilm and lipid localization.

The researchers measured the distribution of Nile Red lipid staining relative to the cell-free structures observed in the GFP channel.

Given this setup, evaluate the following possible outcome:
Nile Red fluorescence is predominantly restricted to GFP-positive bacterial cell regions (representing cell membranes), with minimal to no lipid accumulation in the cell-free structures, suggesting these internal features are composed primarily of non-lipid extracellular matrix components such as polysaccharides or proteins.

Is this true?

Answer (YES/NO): YES